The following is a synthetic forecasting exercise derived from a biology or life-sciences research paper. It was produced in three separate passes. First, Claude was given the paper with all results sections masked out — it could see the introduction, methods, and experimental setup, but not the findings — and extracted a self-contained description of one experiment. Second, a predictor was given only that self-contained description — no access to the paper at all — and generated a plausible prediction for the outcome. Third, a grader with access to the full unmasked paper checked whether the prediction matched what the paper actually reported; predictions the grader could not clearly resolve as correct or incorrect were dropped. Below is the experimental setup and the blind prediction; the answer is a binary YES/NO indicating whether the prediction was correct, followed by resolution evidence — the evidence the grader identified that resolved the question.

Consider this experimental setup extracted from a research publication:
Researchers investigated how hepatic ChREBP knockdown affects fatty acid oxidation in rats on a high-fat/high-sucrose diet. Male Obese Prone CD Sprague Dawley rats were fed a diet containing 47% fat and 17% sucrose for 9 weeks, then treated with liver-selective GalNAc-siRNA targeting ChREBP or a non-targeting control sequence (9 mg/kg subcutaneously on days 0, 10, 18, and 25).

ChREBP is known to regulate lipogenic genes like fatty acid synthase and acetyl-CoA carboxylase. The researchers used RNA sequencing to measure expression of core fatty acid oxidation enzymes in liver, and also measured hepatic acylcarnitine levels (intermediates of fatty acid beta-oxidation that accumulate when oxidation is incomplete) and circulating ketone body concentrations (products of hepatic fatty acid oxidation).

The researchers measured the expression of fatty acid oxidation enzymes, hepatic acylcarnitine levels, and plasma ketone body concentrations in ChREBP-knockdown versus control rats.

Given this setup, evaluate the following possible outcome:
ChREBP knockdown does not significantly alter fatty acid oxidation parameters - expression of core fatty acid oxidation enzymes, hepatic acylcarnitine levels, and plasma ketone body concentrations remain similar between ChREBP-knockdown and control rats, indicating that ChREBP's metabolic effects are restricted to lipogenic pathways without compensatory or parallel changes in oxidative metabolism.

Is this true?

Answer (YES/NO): NO